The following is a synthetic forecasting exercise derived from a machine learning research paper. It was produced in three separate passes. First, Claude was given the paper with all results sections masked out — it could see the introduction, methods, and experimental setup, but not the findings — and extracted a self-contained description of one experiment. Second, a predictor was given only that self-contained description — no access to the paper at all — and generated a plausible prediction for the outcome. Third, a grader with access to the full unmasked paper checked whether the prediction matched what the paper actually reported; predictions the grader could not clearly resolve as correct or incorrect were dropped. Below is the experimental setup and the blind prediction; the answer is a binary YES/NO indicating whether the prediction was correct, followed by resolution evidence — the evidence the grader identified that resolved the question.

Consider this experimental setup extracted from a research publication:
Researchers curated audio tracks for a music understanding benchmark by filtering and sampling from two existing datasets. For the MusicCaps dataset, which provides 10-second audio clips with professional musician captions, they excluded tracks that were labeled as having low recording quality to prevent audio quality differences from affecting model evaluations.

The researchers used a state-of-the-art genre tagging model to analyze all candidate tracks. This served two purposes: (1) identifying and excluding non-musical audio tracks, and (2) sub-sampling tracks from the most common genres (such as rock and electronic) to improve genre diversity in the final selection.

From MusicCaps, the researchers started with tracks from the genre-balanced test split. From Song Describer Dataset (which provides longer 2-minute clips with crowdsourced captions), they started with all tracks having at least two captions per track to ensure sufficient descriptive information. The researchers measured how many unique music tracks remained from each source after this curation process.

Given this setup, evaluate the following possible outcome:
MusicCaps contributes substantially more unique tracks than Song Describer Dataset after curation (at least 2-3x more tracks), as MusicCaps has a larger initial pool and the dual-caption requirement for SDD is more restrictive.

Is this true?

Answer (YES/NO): YES